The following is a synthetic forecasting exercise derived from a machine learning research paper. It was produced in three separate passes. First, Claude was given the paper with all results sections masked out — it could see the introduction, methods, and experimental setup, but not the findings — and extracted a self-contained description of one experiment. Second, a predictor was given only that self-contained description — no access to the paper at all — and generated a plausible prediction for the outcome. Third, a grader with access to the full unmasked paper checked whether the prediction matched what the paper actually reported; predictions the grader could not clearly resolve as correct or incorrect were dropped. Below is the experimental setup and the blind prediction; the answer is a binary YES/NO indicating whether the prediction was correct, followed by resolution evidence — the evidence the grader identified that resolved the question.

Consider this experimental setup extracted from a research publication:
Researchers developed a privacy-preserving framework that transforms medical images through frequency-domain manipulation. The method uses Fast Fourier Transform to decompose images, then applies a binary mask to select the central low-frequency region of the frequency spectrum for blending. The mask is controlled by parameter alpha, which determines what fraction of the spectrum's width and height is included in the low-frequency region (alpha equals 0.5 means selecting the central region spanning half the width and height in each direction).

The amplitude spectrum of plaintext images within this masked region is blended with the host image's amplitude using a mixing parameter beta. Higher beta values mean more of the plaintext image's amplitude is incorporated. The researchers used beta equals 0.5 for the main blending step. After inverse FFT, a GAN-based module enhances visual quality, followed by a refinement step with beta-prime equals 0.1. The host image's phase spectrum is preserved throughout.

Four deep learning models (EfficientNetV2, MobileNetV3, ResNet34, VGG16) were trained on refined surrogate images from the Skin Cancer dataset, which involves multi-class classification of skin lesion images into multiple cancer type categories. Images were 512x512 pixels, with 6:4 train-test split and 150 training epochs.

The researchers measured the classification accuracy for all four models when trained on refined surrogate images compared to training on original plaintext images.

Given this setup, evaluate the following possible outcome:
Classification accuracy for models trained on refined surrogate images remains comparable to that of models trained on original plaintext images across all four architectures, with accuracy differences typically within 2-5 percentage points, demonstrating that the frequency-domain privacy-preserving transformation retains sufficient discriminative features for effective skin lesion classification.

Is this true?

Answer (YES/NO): NO